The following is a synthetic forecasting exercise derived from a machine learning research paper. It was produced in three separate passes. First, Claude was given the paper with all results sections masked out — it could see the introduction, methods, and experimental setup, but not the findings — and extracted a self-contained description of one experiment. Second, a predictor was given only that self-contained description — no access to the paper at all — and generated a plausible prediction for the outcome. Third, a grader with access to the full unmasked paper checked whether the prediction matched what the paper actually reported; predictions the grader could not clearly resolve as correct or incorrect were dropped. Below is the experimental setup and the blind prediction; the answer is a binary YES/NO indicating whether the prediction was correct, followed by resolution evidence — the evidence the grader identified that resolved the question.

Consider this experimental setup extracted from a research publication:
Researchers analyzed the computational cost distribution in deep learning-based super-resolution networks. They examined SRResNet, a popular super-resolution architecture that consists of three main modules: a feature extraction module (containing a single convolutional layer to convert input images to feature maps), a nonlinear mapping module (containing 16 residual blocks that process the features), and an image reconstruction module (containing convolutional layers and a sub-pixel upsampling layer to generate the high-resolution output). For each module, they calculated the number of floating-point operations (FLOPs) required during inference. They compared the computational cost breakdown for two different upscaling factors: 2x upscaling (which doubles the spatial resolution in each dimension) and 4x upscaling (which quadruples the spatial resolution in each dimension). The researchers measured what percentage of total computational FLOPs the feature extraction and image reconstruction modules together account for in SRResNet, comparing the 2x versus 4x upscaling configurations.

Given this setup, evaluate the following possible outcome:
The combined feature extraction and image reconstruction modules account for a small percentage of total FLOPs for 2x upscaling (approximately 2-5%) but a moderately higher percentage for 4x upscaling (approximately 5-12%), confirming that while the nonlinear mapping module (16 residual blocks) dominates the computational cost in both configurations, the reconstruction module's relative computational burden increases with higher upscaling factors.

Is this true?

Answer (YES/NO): NO